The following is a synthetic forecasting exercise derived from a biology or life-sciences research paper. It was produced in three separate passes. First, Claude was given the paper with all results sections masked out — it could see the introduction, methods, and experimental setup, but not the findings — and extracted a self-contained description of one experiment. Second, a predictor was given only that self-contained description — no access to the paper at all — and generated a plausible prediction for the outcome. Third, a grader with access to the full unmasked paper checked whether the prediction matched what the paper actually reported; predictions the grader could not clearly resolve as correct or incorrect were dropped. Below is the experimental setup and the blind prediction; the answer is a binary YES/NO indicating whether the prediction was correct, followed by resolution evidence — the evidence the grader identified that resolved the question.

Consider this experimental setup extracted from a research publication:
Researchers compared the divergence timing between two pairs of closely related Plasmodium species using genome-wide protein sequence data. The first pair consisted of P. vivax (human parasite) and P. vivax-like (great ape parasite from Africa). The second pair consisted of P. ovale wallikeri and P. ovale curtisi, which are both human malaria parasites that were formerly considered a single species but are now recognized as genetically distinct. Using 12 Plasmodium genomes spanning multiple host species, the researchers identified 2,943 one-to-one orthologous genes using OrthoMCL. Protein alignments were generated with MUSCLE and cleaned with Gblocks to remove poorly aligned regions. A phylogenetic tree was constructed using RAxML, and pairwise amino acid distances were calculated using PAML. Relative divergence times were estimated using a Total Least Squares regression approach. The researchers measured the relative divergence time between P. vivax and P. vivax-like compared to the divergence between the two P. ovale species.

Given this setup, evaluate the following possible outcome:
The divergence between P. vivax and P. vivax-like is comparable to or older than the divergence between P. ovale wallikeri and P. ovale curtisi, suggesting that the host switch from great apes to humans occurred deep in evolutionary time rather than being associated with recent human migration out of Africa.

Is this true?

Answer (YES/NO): NO